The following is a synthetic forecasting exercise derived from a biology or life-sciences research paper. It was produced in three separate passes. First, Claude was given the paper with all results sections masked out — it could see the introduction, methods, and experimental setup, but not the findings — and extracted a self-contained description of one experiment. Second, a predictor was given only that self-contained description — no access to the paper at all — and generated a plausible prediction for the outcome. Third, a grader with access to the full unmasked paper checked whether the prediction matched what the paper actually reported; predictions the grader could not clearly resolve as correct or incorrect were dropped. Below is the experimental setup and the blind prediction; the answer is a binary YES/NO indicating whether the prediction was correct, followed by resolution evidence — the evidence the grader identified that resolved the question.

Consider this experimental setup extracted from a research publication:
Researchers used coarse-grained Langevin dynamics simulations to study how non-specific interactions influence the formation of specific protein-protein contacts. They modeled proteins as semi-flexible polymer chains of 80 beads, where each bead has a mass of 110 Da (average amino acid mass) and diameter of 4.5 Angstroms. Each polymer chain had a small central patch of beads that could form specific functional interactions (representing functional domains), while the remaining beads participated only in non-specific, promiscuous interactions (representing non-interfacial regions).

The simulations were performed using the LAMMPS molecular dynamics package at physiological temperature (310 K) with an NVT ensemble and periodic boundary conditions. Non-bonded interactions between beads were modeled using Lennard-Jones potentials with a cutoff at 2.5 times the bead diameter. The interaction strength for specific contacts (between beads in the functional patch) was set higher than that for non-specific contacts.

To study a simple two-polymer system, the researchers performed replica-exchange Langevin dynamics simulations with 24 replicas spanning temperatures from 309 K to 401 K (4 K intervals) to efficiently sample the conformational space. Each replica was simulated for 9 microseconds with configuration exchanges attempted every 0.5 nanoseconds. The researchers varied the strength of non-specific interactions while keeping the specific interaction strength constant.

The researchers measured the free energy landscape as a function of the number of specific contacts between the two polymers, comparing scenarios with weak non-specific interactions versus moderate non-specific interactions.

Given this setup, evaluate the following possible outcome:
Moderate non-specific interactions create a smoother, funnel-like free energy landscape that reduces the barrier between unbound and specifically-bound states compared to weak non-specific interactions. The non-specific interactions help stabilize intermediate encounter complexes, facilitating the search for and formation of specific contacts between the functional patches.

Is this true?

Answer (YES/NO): NO